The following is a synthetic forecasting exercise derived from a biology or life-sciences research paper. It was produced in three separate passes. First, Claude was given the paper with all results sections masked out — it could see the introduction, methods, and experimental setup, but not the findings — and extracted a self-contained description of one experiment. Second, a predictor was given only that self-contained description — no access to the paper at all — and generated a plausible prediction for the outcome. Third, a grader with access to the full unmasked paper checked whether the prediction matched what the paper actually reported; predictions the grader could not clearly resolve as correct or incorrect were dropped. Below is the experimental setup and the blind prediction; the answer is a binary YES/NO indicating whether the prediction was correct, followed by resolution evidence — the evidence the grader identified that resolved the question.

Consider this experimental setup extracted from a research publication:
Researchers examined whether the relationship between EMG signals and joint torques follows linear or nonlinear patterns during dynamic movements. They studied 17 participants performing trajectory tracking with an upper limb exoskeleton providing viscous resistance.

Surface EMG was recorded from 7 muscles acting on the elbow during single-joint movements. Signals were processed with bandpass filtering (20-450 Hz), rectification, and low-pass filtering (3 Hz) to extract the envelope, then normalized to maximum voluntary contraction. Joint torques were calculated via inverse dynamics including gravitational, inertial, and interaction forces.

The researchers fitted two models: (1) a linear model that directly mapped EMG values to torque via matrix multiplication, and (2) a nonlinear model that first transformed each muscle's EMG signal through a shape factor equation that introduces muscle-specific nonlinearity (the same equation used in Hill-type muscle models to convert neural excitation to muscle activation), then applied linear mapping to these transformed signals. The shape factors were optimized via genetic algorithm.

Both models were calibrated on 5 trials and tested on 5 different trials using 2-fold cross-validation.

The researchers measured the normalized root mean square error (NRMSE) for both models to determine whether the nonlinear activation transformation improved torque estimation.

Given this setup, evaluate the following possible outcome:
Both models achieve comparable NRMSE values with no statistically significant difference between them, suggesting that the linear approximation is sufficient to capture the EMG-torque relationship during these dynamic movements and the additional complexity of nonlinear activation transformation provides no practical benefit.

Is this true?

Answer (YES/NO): NO